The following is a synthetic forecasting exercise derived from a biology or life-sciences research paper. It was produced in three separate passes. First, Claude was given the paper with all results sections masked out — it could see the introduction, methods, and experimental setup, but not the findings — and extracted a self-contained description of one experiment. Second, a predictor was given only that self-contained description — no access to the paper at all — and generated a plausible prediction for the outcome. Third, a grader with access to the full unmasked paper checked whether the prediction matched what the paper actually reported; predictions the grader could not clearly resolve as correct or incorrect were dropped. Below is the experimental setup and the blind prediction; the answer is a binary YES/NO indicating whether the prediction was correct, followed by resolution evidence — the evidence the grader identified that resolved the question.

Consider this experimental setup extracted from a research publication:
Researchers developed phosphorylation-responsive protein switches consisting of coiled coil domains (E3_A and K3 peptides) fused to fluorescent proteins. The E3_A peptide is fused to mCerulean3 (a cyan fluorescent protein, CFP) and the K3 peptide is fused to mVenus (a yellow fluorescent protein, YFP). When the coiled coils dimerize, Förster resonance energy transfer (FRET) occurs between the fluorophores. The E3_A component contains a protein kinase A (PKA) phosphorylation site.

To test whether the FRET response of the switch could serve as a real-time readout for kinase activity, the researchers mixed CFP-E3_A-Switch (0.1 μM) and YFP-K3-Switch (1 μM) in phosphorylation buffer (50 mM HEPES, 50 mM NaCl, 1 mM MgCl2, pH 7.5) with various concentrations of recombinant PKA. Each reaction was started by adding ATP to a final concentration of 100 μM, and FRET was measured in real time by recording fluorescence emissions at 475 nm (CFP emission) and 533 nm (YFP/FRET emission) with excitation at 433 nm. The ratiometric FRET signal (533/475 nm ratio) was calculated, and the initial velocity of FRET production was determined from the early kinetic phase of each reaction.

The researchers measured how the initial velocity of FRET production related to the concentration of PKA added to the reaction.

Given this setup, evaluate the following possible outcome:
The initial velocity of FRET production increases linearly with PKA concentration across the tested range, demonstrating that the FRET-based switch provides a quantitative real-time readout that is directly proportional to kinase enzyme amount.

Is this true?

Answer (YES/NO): NO